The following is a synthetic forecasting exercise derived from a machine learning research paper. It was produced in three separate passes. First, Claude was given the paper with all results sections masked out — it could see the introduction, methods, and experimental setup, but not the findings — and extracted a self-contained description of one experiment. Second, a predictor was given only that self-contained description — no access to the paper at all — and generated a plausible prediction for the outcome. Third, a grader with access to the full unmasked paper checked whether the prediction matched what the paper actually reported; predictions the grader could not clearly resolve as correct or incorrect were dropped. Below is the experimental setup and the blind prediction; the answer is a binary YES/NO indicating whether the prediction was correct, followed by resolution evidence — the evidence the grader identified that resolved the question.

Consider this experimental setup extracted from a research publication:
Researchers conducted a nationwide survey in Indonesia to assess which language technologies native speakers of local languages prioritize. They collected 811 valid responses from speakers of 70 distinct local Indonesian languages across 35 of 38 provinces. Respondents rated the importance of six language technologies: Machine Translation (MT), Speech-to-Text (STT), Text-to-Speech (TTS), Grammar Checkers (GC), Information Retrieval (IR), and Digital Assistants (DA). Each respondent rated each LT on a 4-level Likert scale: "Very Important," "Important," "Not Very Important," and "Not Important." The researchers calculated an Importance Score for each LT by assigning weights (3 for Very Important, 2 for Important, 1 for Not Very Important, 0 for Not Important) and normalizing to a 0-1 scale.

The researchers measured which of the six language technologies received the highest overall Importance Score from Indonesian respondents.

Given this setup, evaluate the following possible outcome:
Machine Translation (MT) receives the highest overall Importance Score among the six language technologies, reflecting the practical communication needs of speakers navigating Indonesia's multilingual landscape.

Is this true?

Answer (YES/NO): NO